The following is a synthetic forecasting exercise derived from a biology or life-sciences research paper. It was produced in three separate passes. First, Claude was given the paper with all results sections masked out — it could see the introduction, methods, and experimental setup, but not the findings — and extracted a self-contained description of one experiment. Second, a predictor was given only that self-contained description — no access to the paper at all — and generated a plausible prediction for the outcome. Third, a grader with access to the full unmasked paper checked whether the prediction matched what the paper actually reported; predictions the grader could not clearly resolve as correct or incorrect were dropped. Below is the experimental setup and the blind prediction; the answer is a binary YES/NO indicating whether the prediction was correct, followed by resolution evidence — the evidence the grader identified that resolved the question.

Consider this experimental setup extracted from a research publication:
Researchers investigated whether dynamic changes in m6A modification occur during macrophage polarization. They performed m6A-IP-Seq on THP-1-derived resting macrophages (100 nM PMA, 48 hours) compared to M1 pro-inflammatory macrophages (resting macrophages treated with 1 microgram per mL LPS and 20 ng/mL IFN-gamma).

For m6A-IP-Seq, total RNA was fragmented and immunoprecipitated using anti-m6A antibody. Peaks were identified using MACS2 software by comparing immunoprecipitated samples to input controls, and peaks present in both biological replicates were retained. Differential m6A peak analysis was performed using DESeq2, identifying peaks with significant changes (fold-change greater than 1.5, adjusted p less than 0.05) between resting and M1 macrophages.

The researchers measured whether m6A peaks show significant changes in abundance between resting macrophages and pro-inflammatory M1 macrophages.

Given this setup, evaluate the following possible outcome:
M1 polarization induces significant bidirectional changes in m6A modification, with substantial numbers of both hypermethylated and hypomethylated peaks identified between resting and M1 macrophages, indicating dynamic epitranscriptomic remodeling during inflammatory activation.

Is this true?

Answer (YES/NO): NO